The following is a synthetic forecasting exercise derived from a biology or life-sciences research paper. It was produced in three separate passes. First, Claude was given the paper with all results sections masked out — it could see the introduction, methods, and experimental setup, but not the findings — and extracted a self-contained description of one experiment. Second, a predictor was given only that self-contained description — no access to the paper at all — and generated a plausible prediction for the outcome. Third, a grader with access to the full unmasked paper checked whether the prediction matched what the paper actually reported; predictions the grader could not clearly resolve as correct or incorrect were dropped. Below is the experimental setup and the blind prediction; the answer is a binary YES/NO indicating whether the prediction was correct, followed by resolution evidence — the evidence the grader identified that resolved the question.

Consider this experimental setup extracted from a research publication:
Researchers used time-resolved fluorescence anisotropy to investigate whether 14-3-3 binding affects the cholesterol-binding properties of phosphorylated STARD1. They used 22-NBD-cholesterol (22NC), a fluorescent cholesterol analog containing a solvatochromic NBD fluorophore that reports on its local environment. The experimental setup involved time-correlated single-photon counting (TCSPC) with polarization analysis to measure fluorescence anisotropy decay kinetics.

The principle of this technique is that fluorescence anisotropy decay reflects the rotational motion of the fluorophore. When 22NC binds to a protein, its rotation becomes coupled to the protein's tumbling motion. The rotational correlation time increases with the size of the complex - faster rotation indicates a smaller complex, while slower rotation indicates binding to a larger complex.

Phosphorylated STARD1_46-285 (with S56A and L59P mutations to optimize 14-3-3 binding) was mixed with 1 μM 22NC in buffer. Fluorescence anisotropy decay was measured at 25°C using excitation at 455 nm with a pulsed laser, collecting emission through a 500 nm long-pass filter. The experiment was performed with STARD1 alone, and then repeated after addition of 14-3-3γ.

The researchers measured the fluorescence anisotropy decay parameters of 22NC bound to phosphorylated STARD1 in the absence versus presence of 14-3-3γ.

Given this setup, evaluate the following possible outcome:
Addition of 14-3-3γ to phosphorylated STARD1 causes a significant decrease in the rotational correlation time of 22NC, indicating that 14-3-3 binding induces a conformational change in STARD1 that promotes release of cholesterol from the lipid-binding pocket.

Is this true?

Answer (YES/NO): NO